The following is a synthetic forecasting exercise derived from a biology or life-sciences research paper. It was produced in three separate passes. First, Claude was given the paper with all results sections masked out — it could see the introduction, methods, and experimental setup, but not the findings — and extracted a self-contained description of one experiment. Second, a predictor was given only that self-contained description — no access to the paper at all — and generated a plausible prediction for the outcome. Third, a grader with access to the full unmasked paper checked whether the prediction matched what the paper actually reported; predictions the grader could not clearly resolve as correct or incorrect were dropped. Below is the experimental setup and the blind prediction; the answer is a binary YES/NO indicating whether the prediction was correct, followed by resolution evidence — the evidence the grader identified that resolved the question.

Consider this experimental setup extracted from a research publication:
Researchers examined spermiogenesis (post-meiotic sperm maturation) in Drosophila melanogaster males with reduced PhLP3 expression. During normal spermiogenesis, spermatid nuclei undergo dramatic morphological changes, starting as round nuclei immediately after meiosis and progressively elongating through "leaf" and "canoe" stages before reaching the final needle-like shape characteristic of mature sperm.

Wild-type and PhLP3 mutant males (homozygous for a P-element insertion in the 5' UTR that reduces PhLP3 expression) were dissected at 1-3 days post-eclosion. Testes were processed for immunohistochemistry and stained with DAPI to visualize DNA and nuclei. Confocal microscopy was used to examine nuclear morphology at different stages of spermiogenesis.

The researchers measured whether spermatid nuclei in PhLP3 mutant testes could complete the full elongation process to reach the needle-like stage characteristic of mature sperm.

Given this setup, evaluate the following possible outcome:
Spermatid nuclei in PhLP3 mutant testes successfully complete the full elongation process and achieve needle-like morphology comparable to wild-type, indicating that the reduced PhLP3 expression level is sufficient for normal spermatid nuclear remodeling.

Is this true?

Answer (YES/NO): NO